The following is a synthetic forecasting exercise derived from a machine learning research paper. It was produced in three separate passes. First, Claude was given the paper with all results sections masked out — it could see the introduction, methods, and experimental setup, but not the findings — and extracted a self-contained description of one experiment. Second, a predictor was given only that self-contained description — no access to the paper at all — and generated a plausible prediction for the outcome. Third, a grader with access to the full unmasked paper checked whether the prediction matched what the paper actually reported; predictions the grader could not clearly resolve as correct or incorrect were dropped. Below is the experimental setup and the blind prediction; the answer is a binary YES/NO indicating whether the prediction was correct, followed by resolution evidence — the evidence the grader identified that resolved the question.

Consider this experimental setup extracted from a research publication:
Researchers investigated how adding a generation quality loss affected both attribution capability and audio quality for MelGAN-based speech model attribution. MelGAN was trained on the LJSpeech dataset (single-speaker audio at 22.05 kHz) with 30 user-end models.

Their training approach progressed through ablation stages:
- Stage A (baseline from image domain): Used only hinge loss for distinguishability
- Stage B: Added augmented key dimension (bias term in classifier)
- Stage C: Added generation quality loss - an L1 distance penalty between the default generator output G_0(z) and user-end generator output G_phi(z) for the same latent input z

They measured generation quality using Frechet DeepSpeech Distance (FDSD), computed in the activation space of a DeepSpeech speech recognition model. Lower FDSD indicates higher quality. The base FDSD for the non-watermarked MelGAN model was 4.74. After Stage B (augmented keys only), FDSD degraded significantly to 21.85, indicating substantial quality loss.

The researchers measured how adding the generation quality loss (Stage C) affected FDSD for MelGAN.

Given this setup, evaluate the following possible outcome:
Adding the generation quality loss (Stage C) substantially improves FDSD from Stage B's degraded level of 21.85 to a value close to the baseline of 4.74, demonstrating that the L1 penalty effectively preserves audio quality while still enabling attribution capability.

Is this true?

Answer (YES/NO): YES